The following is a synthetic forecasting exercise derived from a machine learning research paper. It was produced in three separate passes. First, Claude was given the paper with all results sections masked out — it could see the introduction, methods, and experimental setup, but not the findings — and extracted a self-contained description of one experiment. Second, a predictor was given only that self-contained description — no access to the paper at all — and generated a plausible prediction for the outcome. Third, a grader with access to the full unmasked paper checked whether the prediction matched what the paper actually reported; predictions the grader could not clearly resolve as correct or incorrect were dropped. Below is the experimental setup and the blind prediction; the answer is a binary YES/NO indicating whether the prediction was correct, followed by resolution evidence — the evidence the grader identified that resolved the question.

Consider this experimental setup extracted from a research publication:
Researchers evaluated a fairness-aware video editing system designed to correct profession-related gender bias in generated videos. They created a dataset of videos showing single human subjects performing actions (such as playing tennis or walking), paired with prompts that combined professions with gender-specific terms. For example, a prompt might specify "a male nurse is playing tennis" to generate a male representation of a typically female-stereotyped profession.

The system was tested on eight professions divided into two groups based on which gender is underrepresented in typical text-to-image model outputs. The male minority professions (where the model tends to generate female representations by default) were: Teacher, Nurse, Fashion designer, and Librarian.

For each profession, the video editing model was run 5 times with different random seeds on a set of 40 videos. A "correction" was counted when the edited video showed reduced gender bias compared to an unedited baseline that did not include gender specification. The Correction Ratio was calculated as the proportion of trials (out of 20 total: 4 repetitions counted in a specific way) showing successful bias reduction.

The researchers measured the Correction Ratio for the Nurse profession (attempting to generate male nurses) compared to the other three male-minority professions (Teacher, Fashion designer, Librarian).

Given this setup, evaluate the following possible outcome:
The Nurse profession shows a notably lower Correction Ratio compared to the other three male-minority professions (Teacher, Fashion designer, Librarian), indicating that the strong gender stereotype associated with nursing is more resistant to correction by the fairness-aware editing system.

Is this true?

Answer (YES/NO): YES